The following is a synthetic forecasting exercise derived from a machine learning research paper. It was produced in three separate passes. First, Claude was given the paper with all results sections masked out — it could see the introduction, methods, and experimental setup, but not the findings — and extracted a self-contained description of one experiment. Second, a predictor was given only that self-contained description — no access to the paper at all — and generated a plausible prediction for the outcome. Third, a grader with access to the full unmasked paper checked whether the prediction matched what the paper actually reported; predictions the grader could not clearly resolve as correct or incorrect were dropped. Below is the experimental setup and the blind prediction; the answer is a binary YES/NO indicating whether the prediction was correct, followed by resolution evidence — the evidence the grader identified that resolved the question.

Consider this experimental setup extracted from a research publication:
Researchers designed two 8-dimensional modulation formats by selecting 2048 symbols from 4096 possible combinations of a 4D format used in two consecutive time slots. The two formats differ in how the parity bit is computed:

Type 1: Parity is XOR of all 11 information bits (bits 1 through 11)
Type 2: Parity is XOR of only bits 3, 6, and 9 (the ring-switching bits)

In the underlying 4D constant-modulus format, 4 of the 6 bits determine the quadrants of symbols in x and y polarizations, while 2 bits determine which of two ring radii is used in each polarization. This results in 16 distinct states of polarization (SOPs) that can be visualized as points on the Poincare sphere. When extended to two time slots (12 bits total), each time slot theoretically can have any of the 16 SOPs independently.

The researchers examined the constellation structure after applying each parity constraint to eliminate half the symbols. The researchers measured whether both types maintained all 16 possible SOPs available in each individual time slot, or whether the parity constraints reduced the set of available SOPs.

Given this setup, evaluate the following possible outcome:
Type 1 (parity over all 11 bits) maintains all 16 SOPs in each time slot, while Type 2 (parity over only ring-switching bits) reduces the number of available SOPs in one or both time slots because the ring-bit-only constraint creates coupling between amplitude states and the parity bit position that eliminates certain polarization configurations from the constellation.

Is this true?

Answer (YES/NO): NO